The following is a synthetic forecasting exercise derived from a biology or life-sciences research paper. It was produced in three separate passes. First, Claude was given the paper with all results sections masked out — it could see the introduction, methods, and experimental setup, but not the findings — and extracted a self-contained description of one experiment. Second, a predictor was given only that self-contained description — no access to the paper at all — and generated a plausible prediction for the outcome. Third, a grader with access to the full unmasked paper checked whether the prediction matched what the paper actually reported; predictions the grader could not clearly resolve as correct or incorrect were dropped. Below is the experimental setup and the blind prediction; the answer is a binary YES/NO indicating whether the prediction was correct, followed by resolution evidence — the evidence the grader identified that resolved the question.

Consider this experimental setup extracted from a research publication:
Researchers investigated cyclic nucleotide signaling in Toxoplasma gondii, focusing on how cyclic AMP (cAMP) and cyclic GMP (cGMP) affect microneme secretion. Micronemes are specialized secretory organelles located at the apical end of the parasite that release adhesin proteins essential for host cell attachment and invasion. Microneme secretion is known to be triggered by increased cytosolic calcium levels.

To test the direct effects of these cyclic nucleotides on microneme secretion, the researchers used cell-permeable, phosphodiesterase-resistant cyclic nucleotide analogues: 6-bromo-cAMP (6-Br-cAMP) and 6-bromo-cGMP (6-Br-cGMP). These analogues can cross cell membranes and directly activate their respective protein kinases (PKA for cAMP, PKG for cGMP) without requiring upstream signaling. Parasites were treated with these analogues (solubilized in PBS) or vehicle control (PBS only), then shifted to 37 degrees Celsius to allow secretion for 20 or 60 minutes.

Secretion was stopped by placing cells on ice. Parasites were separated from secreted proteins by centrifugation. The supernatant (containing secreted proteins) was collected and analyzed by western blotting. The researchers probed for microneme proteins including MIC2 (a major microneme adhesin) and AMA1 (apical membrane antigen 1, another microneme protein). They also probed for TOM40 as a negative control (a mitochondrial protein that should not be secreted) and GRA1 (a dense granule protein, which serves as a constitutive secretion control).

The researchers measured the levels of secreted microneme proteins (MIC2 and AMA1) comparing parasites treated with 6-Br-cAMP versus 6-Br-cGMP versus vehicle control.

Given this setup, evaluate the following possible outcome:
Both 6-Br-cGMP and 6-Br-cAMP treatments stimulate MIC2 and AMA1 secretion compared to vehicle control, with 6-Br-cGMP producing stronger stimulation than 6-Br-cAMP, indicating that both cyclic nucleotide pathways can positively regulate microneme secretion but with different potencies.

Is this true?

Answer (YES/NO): NO